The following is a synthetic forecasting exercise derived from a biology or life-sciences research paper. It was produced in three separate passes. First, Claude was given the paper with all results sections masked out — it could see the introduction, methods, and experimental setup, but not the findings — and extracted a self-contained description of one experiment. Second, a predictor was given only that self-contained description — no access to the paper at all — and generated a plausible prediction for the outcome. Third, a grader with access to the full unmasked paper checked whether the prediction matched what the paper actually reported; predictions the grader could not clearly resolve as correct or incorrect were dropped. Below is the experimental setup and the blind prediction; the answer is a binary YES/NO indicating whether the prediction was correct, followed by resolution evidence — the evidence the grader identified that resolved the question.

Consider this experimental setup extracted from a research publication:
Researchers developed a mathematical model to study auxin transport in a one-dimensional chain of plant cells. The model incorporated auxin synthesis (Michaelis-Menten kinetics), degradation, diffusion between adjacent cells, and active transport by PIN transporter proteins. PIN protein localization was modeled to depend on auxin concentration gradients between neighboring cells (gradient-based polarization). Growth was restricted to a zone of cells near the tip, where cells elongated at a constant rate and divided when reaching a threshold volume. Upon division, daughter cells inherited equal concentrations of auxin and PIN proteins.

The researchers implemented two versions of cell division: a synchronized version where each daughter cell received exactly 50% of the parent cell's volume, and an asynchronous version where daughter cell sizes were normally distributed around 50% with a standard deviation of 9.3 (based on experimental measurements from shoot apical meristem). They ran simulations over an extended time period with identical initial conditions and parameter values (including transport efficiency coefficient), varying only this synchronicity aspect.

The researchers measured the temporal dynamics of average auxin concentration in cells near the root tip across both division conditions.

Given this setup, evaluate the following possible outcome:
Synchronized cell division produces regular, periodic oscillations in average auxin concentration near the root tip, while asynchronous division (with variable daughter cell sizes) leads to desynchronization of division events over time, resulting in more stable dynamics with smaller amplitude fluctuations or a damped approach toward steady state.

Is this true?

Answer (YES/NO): NO